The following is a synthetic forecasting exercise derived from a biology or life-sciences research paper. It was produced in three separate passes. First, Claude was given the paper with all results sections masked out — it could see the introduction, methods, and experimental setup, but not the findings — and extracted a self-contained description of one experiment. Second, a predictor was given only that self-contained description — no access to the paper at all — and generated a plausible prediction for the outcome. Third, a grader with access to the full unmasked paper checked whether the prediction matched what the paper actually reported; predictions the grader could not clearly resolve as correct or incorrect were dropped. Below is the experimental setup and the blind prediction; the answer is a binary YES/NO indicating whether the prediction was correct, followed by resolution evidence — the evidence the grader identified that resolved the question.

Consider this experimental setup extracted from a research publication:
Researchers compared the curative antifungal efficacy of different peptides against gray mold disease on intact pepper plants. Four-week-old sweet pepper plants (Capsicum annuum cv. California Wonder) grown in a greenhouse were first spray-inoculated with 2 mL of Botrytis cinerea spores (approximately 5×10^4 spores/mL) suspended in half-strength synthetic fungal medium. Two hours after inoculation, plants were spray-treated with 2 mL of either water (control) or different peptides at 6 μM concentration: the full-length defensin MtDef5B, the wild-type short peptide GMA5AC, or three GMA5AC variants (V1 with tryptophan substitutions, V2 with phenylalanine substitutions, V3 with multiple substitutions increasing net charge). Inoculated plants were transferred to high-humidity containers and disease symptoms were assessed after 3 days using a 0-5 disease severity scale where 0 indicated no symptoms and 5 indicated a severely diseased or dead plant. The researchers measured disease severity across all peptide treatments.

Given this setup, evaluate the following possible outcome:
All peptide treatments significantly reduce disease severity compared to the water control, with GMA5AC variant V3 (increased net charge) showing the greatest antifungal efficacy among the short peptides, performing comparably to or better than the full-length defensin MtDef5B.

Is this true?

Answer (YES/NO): NO